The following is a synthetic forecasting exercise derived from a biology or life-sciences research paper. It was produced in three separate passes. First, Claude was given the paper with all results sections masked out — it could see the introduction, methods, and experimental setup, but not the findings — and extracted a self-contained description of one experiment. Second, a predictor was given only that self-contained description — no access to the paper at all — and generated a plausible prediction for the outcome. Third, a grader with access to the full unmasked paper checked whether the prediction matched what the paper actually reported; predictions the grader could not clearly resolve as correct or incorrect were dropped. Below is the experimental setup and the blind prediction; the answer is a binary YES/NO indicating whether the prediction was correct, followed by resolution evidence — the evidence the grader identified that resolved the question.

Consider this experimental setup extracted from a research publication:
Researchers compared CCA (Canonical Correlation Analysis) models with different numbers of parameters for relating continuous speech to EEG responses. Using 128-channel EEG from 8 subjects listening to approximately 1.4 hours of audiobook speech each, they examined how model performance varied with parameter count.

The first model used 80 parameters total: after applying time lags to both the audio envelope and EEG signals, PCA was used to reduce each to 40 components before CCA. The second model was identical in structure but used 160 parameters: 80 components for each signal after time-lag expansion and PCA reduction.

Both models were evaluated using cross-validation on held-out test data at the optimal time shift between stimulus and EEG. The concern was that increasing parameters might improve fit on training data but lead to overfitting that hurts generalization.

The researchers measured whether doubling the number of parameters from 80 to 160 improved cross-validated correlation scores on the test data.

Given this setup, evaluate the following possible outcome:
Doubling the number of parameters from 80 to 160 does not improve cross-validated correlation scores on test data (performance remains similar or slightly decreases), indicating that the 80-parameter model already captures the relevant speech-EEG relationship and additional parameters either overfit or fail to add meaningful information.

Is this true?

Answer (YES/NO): NO